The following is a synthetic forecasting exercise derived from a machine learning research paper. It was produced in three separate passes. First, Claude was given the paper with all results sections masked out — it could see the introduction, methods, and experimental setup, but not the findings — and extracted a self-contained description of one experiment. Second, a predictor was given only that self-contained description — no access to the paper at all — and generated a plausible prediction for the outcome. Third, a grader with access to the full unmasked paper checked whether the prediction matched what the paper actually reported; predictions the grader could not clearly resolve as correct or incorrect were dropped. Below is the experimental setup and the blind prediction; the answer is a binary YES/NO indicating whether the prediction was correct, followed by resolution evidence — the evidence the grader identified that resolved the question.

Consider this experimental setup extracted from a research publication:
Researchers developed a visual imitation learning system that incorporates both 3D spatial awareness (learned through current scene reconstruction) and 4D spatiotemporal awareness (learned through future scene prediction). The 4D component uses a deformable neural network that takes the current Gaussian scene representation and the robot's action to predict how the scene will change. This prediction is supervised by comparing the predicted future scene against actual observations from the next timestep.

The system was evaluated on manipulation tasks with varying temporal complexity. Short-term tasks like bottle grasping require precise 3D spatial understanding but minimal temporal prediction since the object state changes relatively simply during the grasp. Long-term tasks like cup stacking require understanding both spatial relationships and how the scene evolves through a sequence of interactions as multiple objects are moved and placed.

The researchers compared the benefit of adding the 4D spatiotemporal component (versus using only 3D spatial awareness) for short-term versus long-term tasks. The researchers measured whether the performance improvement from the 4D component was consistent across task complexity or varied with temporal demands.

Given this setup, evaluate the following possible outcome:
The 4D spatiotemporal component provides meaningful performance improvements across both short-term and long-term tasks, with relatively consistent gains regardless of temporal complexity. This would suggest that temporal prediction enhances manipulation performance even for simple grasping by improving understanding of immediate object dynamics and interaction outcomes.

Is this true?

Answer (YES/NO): NO